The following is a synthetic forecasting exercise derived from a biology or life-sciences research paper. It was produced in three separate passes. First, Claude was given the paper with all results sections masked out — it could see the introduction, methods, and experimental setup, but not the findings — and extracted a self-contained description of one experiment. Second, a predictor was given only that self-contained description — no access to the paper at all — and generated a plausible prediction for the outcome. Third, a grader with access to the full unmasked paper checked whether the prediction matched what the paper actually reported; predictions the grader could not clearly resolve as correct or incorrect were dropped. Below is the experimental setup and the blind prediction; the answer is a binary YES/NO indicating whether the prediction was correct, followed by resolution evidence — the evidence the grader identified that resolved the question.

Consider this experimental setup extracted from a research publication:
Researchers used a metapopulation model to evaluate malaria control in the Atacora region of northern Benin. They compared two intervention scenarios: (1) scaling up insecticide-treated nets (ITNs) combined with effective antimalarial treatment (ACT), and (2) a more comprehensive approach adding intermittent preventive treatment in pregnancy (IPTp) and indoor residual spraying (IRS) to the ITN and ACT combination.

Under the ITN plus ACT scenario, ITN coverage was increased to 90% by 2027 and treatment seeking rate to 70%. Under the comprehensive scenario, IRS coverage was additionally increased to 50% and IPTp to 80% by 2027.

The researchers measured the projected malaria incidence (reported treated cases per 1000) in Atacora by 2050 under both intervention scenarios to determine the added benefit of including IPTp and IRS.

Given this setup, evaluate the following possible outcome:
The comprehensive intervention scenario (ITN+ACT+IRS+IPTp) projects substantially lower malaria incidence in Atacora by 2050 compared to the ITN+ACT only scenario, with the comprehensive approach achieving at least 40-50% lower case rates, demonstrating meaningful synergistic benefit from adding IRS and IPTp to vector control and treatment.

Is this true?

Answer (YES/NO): NO